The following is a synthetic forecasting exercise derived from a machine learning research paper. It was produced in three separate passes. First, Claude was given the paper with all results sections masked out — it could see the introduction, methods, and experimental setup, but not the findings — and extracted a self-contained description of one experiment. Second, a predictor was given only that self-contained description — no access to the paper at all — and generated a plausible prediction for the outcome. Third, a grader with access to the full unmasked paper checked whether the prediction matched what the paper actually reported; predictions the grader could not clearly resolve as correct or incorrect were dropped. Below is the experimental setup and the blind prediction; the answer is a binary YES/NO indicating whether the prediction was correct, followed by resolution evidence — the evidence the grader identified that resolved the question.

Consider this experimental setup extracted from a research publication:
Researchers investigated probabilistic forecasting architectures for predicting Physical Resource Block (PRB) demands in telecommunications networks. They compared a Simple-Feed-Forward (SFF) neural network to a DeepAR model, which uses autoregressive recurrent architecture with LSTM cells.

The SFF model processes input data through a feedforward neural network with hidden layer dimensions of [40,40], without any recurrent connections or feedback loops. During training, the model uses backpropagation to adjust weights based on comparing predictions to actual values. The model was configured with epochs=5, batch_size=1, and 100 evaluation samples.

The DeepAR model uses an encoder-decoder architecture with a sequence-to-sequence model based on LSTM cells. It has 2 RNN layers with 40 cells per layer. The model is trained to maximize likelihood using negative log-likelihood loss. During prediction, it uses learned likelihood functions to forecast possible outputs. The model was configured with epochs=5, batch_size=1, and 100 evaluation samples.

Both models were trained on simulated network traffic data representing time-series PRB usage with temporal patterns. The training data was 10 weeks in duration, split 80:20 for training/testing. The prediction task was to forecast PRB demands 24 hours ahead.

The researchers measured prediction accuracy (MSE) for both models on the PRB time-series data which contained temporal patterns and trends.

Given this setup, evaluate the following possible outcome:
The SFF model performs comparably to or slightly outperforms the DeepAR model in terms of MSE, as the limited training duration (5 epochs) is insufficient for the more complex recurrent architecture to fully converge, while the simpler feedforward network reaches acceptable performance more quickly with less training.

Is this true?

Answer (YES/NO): NO